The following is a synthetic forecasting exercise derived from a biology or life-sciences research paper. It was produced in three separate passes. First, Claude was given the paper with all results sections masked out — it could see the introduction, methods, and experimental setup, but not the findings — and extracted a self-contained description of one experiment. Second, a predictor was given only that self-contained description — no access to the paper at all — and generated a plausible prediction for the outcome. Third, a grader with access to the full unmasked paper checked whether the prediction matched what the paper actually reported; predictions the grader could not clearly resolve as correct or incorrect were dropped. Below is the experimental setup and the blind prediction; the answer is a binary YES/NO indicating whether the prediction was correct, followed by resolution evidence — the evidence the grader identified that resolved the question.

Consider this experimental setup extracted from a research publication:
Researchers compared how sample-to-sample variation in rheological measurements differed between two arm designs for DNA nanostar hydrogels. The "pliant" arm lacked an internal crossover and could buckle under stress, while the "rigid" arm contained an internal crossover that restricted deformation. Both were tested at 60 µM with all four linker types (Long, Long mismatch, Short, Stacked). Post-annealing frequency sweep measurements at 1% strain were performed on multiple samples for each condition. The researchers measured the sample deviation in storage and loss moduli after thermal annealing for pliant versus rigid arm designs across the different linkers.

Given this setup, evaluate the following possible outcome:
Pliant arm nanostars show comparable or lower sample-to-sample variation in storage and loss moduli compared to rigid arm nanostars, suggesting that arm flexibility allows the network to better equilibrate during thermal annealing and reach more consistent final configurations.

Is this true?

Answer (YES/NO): YES